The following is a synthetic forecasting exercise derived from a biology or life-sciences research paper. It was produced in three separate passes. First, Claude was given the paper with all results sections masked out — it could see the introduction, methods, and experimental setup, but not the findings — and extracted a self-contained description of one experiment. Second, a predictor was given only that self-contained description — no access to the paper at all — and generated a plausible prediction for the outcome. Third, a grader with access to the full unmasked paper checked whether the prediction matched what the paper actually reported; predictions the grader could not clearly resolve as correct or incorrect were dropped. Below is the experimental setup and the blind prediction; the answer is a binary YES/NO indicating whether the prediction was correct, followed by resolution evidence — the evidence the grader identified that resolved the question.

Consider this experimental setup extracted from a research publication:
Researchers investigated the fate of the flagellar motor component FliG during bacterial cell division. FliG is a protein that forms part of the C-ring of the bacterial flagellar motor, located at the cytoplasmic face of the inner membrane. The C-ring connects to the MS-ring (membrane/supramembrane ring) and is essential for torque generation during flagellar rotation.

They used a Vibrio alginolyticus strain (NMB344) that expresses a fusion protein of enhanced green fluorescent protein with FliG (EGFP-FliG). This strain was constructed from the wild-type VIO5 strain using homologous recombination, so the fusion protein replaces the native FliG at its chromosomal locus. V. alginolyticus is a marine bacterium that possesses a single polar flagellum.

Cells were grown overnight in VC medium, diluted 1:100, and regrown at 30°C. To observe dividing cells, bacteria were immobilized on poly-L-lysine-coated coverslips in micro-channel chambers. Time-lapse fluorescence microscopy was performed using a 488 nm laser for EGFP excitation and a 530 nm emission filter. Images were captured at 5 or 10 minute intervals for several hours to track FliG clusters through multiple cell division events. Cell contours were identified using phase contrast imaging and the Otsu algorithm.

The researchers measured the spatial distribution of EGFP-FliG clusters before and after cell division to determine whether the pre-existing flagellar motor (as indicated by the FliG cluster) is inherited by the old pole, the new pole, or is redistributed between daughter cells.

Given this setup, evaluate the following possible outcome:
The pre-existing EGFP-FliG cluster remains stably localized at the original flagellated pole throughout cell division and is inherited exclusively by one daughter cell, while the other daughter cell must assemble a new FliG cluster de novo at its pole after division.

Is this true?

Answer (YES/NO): NO